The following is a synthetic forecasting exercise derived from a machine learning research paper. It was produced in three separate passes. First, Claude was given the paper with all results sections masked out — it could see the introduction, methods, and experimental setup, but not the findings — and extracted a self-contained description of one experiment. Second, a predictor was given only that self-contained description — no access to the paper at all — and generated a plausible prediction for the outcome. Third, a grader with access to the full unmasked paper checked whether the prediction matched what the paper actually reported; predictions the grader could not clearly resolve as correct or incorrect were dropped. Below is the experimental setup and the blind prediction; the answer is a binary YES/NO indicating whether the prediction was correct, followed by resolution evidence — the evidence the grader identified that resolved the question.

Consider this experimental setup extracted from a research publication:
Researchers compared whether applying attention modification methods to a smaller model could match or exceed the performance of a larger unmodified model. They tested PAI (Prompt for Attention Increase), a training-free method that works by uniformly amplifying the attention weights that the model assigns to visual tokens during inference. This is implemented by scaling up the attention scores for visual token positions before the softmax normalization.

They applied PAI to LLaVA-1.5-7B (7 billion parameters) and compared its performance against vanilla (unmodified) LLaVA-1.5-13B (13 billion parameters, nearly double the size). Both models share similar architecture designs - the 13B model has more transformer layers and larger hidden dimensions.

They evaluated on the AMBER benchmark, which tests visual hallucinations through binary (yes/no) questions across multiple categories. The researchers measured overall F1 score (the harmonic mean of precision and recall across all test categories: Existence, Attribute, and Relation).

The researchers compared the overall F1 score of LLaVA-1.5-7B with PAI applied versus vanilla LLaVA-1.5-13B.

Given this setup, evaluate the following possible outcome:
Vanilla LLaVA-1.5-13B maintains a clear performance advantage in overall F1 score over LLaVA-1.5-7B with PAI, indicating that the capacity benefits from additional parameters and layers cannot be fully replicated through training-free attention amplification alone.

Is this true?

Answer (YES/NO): NO